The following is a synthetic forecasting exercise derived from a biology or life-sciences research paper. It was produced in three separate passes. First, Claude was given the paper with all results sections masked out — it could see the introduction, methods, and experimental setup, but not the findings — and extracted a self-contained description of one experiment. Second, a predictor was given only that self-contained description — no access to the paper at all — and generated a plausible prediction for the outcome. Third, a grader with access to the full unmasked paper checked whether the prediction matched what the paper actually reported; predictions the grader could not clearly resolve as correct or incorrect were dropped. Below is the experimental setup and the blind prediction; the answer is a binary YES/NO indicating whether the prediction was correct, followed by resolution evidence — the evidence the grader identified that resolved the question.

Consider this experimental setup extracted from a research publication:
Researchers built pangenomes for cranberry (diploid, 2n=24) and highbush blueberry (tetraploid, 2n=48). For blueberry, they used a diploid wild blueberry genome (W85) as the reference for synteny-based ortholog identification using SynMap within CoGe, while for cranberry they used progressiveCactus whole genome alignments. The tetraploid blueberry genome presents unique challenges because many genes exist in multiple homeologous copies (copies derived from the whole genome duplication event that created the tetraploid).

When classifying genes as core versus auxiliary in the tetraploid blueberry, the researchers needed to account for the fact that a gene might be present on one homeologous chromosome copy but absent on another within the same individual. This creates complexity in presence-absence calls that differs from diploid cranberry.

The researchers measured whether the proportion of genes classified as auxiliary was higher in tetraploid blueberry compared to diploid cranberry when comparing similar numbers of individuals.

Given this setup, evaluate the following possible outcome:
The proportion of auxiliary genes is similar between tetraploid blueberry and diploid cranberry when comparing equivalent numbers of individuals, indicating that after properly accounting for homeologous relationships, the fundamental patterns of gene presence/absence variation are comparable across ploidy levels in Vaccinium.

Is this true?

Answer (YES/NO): YES